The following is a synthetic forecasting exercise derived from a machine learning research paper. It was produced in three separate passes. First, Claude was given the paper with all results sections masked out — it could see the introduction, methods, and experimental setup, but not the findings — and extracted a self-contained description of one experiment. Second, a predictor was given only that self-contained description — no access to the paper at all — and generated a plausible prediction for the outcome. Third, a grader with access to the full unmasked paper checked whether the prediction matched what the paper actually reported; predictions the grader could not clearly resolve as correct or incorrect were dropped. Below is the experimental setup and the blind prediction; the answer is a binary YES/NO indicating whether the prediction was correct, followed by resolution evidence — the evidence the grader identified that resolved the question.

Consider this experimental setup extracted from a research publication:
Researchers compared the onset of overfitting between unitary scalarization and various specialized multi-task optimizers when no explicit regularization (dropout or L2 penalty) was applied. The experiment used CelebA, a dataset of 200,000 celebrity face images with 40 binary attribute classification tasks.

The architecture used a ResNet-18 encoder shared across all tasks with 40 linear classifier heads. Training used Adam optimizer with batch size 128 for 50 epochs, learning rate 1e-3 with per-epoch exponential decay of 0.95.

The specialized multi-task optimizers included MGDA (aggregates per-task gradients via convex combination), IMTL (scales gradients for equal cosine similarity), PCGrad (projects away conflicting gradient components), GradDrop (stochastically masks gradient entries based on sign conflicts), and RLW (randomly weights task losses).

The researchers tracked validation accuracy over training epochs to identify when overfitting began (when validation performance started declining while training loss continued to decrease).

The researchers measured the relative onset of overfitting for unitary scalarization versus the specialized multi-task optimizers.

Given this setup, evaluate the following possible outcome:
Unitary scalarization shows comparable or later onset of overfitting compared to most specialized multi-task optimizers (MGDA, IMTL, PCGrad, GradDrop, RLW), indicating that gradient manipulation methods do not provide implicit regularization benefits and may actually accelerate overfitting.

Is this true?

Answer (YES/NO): NO